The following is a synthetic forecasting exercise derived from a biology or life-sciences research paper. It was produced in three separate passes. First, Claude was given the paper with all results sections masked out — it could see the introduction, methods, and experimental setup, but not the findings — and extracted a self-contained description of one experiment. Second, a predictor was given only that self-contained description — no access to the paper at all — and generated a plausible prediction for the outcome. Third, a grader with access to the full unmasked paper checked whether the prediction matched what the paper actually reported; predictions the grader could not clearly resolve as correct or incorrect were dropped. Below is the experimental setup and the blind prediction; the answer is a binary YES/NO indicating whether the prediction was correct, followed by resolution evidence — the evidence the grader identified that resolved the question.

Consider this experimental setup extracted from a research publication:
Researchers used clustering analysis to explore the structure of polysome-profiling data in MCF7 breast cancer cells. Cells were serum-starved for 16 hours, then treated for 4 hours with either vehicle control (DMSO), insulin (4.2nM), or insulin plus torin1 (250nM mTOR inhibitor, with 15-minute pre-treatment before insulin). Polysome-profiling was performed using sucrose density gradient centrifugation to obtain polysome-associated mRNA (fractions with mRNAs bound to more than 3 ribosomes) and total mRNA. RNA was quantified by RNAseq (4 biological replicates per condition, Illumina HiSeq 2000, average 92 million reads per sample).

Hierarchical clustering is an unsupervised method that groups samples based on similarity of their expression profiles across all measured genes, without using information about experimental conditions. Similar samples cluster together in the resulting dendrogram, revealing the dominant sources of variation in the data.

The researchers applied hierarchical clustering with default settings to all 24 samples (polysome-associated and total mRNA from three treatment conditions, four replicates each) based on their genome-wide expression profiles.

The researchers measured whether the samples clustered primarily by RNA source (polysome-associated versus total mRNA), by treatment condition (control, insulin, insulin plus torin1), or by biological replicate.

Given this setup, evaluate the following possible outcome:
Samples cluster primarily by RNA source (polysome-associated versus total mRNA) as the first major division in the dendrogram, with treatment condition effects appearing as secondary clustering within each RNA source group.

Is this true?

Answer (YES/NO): YES